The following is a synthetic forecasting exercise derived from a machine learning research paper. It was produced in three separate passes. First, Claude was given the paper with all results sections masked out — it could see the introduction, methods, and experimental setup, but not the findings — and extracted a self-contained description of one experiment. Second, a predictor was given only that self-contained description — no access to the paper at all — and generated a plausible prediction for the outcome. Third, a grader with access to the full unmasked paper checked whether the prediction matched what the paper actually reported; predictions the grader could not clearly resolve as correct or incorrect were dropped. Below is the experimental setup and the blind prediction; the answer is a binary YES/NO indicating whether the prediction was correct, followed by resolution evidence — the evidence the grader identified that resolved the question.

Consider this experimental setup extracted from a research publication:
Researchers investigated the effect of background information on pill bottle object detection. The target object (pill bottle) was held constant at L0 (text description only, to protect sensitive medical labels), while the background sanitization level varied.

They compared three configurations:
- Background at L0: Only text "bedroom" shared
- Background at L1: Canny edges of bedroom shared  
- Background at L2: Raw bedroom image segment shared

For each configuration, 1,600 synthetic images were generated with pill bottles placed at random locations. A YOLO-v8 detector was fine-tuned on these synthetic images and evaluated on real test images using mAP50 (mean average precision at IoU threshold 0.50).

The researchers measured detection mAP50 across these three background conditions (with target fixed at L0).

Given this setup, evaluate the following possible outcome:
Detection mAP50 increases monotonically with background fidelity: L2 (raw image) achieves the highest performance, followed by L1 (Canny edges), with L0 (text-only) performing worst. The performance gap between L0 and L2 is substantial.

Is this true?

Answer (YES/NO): YES